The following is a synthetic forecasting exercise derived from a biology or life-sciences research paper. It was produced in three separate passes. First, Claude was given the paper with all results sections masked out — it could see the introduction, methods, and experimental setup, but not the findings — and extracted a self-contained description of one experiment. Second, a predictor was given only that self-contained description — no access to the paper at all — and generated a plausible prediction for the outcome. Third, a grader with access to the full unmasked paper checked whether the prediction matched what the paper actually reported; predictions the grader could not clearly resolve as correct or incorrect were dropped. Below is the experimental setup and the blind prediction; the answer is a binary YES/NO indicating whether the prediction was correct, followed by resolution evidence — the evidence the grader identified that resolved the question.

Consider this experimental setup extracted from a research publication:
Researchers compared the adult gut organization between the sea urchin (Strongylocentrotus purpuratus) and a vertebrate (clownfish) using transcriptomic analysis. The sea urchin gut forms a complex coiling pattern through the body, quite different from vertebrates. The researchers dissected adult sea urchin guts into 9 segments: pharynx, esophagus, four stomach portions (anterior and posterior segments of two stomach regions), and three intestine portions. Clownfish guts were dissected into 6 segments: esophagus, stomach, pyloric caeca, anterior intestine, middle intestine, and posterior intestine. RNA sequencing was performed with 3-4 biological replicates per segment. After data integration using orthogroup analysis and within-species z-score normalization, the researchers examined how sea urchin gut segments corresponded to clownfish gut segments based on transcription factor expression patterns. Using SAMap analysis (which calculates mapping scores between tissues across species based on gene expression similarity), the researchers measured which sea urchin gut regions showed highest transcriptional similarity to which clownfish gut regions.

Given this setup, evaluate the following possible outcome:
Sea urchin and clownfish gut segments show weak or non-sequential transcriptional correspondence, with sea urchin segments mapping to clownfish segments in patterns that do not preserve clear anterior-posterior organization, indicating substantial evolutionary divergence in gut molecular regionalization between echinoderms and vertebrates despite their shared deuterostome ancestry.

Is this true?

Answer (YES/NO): YES